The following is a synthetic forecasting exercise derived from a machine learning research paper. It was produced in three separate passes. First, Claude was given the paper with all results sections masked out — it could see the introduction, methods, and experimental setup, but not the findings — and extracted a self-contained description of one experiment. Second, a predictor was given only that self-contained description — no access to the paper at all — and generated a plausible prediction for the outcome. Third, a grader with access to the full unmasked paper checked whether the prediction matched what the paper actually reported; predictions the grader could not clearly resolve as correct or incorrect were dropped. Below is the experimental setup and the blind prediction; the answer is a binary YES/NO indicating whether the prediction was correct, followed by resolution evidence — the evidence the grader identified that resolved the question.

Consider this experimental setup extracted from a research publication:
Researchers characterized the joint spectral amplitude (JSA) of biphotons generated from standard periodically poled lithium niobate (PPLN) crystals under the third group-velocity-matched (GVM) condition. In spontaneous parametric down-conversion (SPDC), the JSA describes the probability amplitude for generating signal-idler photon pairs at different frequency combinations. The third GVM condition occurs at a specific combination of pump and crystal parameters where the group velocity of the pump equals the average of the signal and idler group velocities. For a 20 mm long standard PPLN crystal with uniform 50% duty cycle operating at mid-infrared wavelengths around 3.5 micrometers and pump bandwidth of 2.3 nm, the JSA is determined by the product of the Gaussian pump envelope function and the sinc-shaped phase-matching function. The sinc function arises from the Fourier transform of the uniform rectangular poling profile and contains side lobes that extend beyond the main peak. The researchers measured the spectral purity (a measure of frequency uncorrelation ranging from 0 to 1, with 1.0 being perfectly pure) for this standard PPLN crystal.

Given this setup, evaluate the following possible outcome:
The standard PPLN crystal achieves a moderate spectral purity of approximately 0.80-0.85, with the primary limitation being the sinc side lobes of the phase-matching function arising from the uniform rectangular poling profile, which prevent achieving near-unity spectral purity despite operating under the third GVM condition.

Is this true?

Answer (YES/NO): YES